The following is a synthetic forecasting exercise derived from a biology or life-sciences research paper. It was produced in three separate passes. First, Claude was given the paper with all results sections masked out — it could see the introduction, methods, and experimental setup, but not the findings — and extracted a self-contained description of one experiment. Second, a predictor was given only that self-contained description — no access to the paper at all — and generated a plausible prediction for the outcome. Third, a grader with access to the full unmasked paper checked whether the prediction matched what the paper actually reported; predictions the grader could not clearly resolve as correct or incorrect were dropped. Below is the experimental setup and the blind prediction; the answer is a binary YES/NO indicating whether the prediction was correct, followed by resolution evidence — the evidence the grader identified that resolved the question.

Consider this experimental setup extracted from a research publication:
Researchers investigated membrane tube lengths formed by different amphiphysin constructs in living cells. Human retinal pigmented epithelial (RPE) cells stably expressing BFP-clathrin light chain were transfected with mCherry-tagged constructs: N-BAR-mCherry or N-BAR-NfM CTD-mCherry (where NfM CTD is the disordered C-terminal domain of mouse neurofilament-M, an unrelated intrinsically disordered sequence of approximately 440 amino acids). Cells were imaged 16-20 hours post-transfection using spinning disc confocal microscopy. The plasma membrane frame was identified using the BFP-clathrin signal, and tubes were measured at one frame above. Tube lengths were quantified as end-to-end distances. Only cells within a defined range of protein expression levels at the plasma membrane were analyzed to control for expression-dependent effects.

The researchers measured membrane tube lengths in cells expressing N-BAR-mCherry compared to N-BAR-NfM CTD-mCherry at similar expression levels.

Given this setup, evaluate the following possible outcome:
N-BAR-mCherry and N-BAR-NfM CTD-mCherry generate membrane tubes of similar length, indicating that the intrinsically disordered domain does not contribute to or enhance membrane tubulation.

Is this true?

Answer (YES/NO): NO